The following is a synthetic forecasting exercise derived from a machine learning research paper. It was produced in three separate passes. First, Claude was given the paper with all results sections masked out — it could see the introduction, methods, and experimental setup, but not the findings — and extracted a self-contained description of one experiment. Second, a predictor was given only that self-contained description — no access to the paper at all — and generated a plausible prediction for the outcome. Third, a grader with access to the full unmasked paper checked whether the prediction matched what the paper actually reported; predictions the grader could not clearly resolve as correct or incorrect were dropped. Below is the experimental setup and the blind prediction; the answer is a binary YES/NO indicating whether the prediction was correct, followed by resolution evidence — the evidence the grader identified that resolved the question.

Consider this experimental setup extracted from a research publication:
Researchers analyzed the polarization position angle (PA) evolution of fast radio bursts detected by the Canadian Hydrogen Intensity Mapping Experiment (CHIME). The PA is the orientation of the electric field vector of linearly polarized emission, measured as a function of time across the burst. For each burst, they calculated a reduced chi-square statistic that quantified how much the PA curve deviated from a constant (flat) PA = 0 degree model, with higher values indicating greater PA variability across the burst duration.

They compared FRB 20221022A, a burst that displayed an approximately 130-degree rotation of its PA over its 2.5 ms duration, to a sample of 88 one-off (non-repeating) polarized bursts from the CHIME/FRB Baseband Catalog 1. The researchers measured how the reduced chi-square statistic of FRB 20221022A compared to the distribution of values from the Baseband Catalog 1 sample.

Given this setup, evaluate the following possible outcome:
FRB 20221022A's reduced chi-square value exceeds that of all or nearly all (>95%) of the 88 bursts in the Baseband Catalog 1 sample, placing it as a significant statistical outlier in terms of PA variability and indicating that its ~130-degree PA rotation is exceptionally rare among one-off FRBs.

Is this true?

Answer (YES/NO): YES